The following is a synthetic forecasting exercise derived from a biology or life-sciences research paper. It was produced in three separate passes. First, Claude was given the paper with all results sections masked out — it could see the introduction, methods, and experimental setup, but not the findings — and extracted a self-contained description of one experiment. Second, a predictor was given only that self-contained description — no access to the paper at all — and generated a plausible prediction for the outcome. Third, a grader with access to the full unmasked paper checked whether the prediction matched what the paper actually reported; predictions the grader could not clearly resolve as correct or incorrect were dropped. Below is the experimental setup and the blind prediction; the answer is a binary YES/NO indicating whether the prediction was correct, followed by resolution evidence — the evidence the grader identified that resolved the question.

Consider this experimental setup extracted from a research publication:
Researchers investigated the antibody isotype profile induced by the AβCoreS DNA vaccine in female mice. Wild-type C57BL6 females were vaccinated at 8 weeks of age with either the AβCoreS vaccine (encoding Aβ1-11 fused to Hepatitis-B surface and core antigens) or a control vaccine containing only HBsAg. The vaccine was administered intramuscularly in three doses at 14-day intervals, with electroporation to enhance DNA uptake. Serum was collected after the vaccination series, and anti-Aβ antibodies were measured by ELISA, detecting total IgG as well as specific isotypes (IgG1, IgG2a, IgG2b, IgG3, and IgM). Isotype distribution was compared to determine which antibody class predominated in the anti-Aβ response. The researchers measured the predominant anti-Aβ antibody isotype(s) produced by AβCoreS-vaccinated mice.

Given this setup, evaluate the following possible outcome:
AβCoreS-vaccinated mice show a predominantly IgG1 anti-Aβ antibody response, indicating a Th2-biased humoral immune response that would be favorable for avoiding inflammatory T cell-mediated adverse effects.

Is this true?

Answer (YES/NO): NO